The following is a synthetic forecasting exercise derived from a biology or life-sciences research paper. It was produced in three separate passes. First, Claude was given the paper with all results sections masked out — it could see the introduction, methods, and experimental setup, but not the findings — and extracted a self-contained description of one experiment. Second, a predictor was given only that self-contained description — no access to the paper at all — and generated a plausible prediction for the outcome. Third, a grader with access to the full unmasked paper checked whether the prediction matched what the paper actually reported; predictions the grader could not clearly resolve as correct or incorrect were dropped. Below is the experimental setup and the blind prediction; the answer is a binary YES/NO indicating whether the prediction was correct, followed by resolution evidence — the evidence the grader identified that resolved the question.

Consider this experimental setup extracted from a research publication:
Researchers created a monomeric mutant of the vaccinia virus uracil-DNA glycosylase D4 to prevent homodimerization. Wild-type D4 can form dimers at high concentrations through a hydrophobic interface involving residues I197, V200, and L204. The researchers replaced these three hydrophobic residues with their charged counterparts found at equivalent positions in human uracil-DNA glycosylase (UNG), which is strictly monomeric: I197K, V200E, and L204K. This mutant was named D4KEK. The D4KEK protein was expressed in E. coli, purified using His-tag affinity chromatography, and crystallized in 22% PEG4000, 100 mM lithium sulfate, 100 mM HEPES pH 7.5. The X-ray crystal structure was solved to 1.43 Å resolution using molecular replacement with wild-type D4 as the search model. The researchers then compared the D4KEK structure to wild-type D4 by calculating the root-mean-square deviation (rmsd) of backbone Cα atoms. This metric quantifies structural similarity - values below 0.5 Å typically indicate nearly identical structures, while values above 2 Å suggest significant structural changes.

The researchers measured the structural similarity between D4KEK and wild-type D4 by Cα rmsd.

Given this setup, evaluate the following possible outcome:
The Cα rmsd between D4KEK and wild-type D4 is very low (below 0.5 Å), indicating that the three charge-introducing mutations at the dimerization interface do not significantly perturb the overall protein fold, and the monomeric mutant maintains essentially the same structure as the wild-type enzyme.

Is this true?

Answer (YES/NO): YES